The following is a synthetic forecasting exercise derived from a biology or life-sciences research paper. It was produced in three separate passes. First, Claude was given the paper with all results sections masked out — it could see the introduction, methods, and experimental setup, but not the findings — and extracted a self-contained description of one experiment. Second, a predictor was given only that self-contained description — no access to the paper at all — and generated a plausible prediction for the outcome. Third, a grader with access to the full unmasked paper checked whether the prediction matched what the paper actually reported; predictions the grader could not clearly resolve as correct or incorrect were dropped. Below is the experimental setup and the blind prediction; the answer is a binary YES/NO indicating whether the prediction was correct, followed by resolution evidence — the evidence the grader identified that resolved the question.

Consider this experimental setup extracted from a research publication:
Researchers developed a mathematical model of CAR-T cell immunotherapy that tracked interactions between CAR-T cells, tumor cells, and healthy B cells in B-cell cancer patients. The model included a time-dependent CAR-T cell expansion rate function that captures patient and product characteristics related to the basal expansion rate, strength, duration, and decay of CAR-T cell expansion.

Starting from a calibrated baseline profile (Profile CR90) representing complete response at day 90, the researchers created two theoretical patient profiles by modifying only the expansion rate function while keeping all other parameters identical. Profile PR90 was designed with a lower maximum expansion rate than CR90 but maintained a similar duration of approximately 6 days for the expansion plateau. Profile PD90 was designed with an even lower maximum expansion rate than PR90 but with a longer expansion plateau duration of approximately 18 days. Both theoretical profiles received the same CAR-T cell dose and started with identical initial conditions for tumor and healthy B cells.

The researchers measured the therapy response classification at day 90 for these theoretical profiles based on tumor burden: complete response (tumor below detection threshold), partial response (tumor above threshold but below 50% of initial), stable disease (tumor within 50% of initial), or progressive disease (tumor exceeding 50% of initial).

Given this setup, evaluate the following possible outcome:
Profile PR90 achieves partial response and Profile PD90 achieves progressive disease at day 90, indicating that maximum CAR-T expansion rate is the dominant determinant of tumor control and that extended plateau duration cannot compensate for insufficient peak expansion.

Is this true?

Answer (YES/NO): YES